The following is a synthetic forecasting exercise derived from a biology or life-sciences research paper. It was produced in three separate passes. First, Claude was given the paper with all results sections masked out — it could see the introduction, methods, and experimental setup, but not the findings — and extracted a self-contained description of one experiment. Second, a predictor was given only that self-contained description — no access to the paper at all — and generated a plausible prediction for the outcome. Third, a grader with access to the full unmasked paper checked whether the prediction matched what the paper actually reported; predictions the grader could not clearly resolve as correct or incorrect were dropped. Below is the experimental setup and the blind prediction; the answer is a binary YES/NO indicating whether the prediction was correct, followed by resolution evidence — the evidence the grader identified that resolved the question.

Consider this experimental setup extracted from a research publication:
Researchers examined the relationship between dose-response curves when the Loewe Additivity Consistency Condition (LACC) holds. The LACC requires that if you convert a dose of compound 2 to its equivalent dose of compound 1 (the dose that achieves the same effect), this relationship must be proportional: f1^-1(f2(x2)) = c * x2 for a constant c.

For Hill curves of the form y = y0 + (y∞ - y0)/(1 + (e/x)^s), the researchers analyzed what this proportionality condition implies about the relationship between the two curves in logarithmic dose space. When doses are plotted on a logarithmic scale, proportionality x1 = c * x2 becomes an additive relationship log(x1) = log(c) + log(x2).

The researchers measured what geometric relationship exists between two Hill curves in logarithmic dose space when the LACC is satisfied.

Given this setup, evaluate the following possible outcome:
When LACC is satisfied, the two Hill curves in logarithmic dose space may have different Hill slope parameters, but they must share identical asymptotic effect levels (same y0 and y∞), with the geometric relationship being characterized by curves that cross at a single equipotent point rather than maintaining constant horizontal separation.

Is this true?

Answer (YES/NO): NO